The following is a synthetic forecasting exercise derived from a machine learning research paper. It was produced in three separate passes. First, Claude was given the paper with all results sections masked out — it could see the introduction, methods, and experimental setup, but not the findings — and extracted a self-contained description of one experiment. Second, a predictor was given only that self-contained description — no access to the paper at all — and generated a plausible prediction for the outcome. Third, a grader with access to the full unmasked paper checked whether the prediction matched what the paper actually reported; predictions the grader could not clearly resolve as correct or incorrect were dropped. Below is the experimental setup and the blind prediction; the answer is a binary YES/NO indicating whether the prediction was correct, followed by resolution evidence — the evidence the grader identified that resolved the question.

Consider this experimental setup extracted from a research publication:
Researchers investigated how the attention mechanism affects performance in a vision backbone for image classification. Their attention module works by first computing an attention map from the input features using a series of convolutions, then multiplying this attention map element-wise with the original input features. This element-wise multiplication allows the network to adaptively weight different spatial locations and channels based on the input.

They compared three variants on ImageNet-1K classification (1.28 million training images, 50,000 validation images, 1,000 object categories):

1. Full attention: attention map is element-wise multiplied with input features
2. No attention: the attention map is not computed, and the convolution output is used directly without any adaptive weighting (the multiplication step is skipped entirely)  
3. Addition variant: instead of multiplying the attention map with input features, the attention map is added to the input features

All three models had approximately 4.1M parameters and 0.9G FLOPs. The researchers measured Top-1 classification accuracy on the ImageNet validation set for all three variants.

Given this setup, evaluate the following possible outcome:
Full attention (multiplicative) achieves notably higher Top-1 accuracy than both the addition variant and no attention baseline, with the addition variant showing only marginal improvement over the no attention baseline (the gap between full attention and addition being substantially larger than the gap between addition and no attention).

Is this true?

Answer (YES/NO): YES